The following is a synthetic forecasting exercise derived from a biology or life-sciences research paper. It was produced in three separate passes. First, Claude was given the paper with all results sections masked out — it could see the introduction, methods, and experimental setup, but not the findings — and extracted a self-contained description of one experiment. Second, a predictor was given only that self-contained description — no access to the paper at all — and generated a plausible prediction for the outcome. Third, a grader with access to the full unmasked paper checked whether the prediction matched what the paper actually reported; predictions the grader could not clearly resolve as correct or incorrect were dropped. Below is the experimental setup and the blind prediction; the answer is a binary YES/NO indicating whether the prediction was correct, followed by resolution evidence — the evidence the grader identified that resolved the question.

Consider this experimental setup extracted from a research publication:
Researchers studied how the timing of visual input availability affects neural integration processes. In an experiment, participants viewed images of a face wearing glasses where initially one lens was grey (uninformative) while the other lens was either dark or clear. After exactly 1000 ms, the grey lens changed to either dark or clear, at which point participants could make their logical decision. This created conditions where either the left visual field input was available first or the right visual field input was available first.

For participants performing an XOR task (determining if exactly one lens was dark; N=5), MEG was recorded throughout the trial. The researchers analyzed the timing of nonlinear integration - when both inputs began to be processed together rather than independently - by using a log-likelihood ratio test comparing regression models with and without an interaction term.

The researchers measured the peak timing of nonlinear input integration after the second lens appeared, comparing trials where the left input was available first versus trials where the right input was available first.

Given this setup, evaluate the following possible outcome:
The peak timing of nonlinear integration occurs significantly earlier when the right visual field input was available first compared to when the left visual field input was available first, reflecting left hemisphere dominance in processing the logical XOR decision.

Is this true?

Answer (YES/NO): NO